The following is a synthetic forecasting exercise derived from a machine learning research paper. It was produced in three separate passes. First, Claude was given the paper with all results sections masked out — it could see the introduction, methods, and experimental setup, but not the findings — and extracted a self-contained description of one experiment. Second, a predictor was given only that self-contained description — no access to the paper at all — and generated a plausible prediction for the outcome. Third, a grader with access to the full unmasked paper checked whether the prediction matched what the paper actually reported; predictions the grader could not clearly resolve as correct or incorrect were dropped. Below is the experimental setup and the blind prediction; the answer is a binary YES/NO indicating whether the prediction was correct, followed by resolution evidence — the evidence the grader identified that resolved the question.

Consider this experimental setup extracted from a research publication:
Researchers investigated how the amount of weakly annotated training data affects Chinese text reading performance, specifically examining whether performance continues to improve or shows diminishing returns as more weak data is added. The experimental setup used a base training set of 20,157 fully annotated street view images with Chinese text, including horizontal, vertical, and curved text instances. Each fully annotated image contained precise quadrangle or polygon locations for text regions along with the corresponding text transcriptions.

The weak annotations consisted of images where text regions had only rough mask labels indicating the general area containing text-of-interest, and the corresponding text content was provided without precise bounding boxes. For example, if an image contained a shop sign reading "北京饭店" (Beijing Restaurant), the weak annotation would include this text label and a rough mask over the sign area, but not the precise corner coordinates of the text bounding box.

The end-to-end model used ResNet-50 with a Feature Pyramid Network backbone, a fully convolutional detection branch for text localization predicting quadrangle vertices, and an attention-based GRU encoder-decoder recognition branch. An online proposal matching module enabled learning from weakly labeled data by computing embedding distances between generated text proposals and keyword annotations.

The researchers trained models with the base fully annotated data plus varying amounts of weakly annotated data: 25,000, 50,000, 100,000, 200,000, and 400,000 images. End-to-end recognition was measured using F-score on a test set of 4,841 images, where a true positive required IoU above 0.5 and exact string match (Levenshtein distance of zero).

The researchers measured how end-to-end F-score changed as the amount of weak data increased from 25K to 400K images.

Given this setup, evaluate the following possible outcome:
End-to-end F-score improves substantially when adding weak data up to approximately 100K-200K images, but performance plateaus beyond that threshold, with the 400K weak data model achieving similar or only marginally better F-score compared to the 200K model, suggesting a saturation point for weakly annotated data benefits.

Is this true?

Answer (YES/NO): NO